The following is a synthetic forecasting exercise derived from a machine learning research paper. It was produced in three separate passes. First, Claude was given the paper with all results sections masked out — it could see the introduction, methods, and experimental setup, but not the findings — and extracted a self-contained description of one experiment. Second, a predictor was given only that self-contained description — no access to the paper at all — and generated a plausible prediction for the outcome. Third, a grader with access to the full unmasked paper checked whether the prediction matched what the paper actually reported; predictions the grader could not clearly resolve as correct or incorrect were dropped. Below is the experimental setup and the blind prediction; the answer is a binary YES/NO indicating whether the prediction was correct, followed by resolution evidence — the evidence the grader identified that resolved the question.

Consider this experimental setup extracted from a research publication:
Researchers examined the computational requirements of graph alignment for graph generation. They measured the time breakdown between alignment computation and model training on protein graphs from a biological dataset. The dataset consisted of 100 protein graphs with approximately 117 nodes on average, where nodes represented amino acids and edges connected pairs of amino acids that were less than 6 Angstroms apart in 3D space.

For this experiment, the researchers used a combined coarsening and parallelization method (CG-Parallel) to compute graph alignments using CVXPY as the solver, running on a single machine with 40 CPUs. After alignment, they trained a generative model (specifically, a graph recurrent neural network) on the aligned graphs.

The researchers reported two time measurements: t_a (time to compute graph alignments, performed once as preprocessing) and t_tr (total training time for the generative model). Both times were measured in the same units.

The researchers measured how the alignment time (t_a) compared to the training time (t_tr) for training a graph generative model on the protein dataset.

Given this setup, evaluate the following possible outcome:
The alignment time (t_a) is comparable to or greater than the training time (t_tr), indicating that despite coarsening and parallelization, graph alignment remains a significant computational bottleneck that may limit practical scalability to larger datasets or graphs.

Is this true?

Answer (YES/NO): NO